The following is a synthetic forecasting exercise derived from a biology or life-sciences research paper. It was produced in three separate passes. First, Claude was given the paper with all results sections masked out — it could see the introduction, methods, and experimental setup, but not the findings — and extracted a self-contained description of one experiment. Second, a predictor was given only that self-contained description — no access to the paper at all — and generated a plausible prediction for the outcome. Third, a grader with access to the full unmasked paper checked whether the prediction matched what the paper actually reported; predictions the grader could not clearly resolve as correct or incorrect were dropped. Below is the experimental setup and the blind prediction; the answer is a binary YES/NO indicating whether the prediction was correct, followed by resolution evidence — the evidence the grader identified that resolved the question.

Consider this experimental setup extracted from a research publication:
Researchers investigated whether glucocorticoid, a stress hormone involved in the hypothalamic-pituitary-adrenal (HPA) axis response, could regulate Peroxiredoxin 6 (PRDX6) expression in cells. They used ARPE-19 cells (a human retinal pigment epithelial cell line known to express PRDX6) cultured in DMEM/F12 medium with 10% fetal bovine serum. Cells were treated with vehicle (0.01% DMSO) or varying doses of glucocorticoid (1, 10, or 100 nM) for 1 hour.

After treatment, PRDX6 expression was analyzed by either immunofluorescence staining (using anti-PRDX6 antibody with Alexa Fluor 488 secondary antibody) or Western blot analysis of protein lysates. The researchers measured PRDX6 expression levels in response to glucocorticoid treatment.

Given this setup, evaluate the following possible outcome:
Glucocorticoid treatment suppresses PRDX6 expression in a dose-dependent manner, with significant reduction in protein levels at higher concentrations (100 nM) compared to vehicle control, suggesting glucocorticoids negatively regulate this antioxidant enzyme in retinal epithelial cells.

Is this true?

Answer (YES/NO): YES